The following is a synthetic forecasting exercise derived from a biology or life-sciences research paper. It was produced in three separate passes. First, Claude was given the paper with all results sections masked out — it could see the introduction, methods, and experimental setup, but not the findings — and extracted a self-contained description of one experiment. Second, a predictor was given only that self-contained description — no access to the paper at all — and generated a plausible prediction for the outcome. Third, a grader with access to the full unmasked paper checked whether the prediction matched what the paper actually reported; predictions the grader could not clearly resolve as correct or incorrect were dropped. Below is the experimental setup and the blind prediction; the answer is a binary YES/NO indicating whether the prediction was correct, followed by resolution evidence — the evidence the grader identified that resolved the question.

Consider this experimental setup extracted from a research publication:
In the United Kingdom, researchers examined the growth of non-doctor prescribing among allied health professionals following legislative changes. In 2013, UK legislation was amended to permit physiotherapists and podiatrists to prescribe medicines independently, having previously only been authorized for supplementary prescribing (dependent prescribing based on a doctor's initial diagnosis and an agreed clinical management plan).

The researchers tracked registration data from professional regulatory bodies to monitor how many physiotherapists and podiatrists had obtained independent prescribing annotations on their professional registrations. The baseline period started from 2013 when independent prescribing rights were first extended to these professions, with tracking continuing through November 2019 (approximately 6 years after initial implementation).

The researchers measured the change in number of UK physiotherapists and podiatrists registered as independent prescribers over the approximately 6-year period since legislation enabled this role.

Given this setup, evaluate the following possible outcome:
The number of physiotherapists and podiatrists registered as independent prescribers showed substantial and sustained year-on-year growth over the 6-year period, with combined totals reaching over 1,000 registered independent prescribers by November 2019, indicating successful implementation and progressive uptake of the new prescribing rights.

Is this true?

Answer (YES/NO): YES